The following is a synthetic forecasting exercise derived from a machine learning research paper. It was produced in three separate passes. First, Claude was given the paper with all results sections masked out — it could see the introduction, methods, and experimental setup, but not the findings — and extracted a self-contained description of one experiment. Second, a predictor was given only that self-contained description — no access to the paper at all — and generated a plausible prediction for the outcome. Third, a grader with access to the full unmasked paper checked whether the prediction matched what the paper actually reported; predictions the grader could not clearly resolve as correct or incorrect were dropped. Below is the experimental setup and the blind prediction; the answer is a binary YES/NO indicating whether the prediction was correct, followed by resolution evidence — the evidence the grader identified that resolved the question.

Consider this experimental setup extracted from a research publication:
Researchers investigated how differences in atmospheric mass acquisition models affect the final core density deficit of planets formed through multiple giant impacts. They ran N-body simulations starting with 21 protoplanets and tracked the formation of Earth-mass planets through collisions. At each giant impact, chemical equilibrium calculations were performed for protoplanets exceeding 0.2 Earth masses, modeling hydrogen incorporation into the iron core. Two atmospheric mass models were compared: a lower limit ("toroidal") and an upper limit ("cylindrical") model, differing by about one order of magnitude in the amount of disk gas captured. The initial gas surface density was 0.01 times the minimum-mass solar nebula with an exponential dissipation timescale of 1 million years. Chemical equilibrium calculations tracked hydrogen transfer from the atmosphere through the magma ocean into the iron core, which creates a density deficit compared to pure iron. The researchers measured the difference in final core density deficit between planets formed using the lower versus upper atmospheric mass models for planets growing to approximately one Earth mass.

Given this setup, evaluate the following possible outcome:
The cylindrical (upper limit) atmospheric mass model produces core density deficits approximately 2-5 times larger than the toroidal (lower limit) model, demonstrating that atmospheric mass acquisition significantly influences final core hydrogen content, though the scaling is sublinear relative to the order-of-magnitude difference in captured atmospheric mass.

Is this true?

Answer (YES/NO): NO